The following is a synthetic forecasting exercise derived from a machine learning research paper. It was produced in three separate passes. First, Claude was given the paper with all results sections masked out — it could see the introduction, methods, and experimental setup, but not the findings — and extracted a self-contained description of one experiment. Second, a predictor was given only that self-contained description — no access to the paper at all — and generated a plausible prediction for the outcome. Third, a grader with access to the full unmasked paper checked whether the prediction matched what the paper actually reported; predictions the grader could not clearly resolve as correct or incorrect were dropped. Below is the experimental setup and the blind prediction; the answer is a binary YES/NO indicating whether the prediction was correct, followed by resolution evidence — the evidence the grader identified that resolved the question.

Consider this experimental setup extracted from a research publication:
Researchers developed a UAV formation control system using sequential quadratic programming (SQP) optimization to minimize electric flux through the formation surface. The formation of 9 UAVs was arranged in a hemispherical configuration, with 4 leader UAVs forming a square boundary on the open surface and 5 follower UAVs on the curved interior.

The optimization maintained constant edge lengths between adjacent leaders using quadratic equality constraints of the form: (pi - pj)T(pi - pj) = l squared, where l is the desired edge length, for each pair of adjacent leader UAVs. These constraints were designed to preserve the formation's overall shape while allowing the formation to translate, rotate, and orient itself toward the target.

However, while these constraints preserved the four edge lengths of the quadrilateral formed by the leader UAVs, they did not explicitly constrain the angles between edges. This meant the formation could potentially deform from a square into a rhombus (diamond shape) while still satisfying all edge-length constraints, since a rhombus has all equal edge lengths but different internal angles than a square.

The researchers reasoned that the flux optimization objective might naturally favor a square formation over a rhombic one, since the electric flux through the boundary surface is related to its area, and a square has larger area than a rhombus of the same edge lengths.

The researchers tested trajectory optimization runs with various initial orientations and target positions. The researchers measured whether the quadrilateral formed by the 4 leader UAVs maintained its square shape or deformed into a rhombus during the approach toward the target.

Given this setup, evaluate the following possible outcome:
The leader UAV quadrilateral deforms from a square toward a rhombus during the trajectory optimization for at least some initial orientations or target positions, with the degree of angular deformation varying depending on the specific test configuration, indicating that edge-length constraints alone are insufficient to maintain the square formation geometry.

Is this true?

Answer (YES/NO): NO